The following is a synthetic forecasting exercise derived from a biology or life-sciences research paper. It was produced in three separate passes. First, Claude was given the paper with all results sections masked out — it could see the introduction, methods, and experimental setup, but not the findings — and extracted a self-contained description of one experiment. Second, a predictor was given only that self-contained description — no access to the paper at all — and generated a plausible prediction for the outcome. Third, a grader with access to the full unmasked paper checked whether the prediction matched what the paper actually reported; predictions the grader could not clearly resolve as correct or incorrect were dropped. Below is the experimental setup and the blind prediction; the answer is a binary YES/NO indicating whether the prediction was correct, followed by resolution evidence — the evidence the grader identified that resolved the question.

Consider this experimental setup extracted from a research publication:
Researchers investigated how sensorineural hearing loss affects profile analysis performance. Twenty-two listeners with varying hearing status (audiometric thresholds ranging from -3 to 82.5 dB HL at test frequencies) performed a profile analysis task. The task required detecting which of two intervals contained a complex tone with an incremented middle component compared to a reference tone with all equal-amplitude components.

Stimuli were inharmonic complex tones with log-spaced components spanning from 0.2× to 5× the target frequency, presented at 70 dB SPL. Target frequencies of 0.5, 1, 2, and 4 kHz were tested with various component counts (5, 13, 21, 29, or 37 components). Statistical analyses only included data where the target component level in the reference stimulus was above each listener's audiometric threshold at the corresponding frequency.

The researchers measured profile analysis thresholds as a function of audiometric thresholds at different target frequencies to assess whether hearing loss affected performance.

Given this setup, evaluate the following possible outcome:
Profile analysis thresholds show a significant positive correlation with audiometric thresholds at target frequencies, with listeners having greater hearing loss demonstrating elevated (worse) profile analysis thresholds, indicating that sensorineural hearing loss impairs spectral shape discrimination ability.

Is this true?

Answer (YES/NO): NO